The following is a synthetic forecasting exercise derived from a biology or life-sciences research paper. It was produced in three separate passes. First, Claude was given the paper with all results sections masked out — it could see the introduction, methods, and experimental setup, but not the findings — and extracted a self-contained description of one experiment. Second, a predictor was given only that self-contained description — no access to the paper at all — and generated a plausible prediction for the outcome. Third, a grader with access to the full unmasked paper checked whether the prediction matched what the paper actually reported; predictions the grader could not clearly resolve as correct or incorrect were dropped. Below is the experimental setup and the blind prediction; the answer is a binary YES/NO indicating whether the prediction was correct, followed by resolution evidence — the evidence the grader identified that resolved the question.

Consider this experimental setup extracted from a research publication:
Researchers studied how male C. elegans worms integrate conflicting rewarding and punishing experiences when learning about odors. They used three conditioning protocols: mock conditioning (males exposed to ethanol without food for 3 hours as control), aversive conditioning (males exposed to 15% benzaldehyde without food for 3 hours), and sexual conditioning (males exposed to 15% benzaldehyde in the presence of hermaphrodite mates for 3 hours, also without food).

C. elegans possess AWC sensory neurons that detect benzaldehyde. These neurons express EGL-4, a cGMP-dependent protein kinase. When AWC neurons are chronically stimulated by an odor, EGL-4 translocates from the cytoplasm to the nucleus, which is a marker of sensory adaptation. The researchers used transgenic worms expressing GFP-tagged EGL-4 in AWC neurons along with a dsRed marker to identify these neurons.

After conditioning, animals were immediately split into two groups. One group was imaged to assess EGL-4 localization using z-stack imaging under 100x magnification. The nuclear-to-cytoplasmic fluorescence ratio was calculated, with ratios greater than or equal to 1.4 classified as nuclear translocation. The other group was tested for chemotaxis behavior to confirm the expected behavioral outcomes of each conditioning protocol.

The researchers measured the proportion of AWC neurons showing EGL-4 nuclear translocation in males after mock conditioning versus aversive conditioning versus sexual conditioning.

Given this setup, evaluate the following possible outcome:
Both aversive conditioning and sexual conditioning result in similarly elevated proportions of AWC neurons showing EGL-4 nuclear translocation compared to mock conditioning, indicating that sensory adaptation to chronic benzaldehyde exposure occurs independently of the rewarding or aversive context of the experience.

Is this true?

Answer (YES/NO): NO